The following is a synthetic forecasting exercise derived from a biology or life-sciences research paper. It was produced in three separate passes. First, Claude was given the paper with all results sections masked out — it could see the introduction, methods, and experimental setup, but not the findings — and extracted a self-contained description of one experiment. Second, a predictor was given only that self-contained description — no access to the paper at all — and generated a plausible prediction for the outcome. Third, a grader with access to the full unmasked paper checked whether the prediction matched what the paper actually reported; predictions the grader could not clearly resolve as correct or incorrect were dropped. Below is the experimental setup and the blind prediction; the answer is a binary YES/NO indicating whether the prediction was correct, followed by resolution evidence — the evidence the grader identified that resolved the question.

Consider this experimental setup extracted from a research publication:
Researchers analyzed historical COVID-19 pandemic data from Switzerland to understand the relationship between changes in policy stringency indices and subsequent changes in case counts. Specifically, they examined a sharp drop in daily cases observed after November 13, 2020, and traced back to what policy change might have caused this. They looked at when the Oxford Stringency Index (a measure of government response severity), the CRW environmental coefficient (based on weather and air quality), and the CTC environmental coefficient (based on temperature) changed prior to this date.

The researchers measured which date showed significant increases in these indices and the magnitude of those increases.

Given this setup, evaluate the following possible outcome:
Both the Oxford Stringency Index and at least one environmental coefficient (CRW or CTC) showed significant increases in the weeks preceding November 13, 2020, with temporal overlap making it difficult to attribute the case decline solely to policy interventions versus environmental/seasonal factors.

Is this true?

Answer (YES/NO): YES